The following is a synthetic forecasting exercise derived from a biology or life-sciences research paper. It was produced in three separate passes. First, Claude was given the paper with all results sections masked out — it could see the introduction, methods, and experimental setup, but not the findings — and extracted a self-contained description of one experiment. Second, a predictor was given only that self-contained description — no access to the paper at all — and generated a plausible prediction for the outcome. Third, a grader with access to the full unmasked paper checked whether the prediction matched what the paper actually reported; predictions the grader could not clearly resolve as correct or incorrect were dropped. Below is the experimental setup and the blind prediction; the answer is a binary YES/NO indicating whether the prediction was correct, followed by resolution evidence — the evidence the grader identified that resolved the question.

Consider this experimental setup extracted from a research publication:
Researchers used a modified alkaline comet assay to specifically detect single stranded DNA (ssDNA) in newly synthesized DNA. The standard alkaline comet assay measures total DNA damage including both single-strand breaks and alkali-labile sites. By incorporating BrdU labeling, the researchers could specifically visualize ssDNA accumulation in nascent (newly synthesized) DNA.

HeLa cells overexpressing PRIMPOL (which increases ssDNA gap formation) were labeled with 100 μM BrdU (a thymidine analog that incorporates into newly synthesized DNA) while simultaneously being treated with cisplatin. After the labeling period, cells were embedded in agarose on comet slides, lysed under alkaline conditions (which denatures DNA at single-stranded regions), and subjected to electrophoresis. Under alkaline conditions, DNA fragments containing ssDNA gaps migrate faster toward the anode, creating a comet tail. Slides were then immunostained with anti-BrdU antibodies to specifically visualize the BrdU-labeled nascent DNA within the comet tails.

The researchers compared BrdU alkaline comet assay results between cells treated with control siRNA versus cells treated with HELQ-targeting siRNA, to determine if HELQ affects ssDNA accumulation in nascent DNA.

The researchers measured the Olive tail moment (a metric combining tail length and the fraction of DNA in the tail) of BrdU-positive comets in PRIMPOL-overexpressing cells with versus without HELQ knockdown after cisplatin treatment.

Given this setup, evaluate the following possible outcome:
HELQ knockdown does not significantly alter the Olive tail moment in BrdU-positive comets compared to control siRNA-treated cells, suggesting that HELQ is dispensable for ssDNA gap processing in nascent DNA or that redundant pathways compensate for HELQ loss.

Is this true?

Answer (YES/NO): NO